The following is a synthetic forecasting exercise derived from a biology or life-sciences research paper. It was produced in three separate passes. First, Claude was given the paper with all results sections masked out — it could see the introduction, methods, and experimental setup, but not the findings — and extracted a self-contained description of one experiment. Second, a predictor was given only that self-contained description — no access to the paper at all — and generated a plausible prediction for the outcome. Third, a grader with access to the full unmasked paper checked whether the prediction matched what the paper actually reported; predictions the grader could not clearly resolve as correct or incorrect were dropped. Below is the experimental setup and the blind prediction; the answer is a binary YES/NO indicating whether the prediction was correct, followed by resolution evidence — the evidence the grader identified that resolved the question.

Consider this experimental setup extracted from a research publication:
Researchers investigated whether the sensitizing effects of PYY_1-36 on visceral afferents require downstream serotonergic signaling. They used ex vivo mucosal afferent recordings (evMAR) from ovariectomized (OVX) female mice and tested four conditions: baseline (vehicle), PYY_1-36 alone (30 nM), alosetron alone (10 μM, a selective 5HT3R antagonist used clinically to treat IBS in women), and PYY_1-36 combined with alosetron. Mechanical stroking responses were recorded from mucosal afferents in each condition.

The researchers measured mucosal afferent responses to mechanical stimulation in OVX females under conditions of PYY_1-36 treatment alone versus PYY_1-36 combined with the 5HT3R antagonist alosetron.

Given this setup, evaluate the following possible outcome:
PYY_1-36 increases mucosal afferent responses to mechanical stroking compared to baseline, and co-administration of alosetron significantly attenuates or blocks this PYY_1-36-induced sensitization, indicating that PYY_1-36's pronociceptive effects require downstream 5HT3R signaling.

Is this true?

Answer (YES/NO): YES